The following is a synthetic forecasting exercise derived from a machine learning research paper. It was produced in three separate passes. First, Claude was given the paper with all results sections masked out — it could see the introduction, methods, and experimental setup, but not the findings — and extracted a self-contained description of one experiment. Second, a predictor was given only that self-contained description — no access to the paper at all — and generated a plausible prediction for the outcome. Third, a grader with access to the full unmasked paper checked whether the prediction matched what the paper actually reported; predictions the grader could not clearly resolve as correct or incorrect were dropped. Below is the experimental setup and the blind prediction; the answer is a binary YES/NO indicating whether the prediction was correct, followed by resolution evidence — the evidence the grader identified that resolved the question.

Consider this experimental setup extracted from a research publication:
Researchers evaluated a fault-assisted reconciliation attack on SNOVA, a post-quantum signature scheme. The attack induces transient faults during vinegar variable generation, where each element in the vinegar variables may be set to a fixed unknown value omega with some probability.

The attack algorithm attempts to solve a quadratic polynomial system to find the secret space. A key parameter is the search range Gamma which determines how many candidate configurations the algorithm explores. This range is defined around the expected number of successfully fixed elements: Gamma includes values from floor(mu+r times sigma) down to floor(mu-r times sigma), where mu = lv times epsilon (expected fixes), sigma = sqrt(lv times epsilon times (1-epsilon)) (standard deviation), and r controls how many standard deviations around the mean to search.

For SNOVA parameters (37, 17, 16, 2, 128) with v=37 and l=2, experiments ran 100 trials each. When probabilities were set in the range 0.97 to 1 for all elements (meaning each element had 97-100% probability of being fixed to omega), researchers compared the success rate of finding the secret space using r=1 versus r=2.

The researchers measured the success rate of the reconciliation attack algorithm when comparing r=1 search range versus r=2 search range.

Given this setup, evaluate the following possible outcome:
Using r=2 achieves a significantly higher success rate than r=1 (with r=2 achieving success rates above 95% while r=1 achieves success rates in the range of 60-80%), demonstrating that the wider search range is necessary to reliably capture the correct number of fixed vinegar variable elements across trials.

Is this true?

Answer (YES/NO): NO